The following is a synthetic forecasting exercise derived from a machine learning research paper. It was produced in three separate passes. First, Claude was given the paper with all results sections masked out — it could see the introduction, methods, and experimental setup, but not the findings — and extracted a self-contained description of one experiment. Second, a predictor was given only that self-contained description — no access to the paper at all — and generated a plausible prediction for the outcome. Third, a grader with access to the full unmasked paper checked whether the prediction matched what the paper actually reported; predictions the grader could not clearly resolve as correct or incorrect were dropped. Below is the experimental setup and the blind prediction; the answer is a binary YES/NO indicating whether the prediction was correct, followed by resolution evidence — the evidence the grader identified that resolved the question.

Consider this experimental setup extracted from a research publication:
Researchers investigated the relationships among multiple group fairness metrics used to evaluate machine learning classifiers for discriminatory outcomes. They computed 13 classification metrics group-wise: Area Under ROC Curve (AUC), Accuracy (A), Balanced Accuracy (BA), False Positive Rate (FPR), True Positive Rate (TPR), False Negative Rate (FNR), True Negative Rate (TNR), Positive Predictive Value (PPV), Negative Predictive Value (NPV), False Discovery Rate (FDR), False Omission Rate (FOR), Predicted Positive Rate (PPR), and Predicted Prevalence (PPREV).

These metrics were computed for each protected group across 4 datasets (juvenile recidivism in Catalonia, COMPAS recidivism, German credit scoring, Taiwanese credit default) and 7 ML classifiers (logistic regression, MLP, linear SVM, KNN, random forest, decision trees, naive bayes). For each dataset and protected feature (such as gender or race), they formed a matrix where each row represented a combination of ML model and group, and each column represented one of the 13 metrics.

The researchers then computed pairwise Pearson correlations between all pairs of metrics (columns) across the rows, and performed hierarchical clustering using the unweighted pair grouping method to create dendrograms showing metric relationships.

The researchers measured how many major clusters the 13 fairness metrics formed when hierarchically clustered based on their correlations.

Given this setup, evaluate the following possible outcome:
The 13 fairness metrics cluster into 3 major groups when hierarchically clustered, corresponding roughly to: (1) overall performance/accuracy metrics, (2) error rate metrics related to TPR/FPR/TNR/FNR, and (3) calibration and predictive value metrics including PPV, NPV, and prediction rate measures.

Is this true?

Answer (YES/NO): NO